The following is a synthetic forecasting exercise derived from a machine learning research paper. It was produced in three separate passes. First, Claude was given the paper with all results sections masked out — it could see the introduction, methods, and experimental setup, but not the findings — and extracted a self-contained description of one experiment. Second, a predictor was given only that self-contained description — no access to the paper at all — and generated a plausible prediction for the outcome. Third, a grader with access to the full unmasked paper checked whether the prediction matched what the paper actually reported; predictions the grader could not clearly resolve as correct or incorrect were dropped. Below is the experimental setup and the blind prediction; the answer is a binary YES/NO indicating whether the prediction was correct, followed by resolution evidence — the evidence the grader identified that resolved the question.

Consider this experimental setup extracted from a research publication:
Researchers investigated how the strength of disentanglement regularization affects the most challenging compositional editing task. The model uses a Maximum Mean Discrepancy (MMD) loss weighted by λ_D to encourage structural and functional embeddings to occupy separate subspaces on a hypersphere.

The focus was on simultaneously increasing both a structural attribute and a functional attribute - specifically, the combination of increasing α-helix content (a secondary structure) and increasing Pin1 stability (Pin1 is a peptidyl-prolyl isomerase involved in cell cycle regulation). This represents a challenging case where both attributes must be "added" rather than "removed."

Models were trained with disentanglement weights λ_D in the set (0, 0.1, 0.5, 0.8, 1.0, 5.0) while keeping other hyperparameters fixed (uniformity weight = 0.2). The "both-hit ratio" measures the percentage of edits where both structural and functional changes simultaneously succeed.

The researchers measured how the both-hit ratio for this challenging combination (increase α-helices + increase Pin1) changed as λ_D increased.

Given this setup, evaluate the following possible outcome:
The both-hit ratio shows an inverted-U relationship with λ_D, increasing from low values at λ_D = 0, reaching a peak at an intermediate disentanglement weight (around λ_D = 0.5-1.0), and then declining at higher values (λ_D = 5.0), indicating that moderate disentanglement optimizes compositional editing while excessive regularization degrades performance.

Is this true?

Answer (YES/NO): NO